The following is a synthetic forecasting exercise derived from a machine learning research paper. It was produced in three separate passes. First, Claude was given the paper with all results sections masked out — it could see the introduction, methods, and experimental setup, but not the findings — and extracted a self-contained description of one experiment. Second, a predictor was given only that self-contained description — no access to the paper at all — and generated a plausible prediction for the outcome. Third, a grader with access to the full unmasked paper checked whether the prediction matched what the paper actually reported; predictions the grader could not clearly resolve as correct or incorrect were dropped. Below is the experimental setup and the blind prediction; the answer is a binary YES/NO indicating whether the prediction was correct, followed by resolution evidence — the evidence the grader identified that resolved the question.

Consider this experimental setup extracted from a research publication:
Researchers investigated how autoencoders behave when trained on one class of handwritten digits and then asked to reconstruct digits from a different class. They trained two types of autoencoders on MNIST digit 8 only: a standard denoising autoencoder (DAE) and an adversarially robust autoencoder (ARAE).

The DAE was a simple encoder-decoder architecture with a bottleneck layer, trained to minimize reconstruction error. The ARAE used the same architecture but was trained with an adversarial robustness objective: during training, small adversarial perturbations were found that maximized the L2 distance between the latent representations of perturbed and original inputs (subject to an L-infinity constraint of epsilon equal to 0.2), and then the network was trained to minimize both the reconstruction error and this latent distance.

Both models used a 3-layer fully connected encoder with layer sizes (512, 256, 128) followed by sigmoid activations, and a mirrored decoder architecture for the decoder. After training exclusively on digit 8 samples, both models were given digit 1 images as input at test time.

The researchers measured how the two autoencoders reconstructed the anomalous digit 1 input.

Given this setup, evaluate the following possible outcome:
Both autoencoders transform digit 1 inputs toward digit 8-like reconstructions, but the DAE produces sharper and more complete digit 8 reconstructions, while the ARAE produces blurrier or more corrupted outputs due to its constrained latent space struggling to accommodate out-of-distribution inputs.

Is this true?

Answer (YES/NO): NO